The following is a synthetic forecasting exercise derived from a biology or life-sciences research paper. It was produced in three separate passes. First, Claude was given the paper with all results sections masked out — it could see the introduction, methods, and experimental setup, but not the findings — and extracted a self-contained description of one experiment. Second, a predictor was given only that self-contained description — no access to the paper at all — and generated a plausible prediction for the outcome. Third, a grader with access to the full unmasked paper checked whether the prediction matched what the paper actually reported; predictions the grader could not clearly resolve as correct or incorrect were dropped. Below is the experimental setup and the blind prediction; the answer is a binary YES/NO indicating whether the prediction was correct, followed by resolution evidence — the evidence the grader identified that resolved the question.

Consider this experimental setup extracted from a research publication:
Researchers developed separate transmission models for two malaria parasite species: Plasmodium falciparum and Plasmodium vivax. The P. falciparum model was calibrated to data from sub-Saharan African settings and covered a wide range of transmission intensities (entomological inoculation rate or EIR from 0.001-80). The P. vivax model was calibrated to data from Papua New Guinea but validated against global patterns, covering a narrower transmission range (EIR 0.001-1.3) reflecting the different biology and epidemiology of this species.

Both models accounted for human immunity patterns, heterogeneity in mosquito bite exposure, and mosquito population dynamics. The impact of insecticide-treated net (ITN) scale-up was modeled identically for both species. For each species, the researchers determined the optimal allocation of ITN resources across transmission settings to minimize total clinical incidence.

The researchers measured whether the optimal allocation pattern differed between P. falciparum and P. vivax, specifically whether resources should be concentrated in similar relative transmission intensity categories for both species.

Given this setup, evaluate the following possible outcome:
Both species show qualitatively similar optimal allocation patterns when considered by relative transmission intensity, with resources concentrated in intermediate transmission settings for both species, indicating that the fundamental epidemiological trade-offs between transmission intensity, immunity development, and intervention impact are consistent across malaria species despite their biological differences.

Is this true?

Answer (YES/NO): NO